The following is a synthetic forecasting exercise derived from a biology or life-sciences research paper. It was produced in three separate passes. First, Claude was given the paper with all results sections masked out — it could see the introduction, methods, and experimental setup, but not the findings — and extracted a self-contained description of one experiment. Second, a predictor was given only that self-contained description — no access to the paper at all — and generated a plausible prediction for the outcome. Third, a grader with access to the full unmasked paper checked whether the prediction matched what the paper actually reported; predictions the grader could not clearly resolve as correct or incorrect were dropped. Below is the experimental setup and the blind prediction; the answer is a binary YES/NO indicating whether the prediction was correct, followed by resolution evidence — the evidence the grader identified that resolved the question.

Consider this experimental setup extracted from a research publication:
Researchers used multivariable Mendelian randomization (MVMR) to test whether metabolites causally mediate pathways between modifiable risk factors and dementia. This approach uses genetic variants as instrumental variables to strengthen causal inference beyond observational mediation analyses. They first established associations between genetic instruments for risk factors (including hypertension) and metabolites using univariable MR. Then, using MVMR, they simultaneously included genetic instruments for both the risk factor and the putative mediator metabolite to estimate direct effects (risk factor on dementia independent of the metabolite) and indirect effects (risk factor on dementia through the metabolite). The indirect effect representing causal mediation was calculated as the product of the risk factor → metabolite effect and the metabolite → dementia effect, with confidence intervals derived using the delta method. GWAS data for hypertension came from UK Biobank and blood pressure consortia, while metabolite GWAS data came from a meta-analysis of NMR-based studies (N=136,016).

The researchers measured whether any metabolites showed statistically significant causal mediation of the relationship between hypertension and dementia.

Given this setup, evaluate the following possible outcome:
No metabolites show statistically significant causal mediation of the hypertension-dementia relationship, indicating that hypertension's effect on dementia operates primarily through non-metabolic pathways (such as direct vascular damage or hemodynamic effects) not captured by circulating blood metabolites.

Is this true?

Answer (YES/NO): YES